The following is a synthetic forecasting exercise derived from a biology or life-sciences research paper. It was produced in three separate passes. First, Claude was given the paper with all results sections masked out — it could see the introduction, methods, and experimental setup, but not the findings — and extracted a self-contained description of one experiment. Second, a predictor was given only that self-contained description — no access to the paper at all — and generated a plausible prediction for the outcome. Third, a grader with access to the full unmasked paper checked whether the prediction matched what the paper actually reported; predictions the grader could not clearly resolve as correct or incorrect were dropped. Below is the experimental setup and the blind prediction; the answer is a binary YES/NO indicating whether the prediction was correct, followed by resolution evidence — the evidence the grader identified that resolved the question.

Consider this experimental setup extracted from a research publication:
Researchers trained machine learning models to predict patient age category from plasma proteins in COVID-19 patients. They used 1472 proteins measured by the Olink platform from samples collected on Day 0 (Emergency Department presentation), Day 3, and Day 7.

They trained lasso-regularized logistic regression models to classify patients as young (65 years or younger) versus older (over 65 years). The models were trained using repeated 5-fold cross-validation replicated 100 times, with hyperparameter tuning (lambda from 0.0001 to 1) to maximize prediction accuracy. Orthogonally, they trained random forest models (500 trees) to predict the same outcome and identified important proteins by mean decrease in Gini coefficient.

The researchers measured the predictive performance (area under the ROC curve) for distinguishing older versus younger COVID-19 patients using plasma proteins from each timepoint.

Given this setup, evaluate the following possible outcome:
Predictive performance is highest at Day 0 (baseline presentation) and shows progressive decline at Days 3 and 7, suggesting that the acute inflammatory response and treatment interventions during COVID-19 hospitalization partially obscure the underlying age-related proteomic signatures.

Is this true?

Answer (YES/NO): YES